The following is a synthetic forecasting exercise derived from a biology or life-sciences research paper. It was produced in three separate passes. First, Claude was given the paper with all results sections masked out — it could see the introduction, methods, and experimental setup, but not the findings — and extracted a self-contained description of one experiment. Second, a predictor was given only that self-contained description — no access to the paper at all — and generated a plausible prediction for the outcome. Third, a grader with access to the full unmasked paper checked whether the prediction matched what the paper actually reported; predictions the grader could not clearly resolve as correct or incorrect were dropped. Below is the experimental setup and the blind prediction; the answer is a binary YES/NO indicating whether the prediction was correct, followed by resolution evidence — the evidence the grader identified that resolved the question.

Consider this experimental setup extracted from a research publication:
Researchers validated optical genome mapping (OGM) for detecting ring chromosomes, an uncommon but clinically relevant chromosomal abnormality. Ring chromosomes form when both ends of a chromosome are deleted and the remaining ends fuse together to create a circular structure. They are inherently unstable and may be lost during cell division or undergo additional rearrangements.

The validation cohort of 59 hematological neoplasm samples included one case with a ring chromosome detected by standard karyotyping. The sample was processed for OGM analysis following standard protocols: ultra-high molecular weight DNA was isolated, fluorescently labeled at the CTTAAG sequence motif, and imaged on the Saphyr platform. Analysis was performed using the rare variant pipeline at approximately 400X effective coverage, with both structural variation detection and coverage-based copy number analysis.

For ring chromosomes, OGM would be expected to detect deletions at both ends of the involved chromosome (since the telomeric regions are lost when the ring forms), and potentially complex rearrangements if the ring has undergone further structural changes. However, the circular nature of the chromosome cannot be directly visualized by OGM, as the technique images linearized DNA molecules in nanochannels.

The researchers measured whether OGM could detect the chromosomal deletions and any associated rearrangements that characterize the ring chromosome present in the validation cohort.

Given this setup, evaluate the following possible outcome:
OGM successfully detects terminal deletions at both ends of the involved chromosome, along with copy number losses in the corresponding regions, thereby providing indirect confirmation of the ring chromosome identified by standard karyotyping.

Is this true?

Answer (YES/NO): NO